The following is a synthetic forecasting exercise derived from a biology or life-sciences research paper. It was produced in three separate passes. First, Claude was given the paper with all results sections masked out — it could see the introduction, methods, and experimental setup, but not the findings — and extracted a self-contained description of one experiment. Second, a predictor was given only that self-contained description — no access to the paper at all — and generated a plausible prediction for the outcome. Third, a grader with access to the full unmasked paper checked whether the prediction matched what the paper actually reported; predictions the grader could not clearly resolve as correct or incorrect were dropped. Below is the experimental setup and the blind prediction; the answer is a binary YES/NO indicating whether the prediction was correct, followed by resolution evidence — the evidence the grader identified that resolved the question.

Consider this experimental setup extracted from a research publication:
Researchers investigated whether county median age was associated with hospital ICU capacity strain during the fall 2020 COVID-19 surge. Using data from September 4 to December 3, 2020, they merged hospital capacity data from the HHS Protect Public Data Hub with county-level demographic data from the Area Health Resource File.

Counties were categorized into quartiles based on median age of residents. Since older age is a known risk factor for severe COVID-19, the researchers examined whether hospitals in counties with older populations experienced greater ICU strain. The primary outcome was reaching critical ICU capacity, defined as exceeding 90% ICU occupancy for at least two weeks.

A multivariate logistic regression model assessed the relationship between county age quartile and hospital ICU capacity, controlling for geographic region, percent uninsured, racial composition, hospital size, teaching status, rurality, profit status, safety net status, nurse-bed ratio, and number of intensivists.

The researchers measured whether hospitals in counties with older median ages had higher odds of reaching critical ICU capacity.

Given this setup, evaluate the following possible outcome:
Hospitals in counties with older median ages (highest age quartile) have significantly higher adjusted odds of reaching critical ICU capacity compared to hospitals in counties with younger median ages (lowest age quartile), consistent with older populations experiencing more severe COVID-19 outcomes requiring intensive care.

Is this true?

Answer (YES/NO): NO